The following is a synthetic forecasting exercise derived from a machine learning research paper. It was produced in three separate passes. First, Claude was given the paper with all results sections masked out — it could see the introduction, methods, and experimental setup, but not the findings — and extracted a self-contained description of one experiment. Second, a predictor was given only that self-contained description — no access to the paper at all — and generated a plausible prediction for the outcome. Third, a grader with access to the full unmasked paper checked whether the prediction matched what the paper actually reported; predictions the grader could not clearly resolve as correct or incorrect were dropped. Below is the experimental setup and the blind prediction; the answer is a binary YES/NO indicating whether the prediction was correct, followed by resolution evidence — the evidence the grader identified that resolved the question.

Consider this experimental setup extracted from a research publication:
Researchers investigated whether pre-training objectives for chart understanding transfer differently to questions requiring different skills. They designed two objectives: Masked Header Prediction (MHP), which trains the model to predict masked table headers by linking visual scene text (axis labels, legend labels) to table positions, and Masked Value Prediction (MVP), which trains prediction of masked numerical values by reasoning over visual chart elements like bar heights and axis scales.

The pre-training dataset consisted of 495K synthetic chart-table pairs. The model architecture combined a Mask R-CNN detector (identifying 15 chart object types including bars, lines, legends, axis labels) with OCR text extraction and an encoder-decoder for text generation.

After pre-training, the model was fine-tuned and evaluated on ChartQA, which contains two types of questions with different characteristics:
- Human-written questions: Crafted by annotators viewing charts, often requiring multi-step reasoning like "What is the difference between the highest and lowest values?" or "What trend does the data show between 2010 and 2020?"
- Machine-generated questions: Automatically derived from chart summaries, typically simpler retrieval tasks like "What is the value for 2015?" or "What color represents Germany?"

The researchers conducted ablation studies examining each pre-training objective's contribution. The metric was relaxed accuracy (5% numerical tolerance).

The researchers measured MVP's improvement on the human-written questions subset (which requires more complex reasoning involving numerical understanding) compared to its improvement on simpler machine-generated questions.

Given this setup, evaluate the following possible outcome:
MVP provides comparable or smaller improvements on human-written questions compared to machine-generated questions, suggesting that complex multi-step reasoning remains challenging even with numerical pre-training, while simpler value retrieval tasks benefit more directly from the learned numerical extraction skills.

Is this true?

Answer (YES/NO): NO